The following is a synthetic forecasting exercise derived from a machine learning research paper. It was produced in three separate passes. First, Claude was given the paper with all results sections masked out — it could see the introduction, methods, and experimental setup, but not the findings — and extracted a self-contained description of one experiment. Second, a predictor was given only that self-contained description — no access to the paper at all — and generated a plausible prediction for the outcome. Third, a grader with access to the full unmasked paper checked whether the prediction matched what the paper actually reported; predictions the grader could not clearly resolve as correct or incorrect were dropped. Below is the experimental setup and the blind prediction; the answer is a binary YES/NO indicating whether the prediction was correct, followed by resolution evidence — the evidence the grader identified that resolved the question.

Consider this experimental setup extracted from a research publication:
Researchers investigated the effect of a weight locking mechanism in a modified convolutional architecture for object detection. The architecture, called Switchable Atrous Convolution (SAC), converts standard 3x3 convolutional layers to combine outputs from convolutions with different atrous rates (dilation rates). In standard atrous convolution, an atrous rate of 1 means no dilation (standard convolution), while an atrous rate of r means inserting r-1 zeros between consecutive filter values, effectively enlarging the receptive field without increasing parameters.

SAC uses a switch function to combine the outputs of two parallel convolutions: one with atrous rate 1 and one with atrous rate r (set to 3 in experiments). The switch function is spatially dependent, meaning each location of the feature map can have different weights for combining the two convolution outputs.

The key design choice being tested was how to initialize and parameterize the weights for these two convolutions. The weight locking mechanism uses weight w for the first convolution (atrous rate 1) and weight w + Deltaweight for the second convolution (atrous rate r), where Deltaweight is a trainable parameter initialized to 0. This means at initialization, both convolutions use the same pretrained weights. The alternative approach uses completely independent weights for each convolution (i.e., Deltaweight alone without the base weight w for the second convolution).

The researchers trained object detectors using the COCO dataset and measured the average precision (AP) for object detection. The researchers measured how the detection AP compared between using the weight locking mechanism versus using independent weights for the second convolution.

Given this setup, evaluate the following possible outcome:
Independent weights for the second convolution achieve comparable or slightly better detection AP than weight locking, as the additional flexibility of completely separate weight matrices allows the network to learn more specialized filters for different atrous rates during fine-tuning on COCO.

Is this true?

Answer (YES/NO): NO